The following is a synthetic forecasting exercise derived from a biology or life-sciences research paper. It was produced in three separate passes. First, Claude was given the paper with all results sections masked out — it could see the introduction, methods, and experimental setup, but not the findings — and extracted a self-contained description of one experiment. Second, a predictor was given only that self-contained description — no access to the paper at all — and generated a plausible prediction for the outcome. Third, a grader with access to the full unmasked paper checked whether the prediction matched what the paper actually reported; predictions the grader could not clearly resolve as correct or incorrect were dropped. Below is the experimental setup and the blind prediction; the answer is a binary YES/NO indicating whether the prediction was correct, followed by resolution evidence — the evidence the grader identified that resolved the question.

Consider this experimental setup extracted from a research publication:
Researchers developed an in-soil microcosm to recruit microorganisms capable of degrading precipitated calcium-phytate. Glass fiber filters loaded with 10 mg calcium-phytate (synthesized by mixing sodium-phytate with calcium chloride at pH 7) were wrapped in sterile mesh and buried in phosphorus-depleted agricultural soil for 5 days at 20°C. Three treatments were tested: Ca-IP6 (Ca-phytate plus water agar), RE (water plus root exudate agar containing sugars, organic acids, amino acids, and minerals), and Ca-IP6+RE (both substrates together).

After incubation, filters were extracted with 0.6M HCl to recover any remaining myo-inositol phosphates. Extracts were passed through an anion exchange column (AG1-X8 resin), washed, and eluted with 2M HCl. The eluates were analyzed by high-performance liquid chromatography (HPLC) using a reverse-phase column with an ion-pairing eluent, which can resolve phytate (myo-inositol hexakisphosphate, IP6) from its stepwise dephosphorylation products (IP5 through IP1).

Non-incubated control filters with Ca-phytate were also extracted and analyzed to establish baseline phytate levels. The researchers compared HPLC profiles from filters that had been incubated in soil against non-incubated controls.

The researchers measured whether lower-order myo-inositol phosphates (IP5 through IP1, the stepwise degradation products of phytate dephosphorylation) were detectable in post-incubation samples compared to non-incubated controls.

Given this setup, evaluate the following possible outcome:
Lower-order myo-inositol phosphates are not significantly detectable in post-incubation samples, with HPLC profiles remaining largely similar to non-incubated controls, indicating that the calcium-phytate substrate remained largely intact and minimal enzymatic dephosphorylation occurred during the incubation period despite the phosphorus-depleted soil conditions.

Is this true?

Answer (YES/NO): NO